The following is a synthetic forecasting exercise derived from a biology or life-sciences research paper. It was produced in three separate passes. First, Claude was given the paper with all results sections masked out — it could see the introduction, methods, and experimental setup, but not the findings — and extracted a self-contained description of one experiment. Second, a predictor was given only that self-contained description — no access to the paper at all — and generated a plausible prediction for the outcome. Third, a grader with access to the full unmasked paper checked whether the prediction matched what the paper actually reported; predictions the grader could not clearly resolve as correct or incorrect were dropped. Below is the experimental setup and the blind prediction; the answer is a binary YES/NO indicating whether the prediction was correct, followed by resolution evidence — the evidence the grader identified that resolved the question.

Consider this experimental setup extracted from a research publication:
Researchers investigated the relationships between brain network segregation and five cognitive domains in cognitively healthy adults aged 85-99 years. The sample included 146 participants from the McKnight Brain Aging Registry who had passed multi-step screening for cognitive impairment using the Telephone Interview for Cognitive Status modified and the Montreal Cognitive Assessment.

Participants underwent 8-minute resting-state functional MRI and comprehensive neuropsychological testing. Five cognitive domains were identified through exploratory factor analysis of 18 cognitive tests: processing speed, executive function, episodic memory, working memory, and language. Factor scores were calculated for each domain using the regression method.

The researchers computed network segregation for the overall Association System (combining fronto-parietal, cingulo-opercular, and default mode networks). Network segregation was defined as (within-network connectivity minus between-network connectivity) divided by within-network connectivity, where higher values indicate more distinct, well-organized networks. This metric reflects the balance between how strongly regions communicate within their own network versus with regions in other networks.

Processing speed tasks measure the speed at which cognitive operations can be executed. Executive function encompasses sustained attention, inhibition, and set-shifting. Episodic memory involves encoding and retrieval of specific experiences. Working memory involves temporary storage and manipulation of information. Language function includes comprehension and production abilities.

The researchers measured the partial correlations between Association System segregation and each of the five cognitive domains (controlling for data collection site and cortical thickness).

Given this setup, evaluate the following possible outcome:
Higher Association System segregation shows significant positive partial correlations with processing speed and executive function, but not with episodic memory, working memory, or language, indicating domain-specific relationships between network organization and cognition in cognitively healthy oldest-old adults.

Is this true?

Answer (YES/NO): NO